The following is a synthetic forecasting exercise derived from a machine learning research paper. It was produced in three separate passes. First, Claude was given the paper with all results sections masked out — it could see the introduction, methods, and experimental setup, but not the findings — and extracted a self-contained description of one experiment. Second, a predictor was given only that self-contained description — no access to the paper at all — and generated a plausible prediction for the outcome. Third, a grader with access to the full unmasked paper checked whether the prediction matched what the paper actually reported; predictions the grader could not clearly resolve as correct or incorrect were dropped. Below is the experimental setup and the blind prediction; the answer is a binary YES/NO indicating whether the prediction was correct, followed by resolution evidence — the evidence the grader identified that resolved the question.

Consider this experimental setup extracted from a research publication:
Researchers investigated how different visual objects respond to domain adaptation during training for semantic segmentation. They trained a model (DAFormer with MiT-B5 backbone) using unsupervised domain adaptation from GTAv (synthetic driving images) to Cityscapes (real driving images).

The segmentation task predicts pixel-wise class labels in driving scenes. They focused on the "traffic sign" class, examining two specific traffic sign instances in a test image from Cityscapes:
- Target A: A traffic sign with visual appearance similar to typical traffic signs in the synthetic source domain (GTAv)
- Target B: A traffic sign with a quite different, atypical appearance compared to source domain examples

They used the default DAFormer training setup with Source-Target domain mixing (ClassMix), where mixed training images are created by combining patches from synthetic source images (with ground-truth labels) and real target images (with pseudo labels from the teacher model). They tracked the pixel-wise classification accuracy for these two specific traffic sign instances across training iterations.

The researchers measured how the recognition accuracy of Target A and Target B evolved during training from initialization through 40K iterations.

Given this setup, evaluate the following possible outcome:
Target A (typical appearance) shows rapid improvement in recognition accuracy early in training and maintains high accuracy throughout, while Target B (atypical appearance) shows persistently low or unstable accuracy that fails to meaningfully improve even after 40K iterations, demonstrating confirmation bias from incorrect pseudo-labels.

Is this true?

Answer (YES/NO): NO